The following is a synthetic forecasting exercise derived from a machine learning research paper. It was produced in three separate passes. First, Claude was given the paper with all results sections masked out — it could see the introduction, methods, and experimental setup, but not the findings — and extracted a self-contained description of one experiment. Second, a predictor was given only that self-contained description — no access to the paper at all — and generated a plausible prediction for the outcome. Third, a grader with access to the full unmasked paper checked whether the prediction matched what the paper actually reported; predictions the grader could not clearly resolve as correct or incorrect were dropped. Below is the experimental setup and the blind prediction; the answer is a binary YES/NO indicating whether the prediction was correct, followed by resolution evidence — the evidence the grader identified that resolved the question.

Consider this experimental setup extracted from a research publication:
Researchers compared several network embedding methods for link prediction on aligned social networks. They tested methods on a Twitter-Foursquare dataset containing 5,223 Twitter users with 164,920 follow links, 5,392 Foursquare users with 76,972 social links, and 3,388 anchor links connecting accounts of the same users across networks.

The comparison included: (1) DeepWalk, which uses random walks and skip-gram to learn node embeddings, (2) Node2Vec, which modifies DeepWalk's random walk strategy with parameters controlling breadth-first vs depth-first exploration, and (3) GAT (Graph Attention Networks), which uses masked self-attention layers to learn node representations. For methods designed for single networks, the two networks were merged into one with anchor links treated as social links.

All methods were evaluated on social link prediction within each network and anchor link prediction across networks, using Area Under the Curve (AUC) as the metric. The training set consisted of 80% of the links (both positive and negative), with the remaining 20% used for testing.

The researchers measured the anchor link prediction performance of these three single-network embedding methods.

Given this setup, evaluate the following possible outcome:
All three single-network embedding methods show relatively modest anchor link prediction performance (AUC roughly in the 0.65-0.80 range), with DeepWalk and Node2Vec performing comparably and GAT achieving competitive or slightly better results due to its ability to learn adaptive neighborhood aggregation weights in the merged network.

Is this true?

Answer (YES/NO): NO